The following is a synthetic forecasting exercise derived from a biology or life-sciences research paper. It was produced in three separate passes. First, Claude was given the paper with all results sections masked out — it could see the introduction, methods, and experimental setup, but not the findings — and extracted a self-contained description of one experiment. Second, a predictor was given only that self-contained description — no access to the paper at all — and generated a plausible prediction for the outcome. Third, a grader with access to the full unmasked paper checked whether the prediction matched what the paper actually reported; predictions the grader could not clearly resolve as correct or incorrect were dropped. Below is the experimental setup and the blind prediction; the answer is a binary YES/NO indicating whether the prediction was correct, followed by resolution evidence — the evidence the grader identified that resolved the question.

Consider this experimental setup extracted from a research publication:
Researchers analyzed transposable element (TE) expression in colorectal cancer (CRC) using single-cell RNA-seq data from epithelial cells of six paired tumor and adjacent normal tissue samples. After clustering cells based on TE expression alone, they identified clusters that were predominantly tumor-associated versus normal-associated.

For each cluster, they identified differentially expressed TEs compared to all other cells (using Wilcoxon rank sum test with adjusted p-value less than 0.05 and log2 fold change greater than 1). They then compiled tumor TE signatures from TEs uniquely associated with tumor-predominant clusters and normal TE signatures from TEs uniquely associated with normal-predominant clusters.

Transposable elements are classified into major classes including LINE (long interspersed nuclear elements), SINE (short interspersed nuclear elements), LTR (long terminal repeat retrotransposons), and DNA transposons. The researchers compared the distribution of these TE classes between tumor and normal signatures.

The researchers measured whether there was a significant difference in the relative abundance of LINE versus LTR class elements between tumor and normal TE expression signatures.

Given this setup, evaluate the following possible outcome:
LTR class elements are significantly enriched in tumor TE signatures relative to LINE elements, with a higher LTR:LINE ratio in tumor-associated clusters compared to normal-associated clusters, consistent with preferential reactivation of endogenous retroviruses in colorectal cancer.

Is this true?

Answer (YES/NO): NO